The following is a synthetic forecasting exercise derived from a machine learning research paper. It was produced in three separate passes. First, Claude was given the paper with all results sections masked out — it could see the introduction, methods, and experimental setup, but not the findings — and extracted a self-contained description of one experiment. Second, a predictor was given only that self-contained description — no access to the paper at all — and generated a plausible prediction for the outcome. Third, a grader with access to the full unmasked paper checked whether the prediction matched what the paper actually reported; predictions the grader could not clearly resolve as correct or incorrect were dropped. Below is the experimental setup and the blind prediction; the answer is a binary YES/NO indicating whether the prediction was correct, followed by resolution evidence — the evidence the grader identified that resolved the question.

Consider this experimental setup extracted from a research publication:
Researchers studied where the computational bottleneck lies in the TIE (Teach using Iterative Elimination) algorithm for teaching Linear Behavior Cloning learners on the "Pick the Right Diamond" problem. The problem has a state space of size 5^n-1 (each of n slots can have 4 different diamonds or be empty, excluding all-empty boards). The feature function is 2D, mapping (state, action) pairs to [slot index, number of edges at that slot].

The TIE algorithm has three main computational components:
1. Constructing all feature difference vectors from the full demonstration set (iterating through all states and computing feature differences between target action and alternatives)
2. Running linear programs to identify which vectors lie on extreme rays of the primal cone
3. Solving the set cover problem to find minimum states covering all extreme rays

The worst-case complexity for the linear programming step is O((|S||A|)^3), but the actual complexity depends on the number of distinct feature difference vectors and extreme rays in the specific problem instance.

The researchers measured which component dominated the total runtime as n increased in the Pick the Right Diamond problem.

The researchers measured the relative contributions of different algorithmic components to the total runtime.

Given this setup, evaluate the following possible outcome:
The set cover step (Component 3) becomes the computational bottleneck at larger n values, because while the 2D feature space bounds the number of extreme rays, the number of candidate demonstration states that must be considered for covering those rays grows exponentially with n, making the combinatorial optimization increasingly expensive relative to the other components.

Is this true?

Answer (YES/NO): NO